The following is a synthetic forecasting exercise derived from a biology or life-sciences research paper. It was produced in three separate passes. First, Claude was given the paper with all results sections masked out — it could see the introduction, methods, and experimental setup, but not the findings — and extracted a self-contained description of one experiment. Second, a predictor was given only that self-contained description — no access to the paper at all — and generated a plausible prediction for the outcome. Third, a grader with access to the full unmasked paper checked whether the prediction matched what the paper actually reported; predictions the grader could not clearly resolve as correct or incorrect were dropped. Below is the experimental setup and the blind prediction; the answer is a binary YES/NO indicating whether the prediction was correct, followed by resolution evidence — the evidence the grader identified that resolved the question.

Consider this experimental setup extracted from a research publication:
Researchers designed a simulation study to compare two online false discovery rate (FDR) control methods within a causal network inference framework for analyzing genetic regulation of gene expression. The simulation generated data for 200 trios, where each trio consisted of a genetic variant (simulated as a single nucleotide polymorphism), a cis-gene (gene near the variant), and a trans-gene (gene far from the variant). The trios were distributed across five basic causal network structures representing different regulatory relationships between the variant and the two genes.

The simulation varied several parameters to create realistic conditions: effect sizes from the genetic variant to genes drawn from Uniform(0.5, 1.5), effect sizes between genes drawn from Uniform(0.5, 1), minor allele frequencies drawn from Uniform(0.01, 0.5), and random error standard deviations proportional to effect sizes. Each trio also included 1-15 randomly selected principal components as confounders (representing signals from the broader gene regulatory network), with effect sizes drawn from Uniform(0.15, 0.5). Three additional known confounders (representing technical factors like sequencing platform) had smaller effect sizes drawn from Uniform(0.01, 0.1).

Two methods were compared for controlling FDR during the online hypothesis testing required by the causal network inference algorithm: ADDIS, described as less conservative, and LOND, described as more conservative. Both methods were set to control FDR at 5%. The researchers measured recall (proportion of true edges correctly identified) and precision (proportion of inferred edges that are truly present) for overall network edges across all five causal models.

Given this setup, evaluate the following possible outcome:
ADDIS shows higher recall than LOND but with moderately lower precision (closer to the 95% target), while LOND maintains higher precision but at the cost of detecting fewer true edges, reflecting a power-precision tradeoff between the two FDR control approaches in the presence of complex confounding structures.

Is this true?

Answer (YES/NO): NO